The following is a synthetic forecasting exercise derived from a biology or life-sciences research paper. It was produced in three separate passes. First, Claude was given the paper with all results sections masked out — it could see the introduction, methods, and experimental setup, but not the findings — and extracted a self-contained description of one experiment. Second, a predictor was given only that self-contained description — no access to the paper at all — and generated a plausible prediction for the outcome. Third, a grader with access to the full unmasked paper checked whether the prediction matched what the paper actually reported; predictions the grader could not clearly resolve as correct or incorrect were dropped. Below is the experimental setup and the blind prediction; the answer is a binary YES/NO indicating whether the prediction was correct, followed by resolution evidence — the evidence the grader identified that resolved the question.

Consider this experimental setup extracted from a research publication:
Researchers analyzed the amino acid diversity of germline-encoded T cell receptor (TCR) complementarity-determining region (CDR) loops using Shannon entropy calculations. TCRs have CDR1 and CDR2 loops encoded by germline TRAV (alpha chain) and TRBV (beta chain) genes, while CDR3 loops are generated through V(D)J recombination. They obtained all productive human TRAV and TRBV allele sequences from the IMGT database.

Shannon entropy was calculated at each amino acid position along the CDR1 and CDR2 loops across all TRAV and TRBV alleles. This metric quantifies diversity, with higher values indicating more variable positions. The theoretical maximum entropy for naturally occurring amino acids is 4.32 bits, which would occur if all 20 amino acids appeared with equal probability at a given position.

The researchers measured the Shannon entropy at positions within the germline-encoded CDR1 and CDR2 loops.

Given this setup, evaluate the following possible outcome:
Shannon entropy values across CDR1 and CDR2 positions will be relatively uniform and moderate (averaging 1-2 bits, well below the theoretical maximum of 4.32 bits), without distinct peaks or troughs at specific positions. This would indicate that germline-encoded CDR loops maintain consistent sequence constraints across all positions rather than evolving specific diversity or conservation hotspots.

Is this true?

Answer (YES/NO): NO